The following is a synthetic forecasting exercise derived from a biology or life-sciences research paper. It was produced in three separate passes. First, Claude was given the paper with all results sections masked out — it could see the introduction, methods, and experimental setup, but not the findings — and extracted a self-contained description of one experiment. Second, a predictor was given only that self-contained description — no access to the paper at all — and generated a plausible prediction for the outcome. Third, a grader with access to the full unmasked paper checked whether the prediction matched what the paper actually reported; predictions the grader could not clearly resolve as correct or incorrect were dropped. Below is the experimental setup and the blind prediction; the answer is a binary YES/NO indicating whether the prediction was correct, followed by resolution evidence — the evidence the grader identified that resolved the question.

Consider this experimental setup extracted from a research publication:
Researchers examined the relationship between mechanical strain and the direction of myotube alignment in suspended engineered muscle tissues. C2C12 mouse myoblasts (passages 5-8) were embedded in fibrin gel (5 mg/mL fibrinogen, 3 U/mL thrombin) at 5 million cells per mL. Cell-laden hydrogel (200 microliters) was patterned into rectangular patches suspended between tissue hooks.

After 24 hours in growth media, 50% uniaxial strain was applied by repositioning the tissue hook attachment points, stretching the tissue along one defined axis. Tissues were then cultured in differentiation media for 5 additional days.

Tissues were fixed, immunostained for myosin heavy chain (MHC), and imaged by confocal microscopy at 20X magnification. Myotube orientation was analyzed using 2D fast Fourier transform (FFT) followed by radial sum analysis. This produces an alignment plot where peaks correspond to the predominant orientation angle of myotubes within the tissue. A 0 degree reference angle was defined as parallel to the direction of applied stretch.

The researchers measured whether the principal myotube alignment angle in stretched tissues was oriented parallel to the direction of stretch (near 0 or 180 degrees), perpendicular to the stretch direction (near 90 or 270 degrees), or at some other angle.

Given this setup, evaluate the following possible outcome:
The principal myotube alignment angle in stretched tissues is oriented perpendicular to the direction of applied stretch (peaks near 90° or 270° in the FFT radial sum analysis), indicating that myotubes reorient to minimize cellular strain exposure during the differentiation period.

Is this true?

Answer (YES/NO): NO